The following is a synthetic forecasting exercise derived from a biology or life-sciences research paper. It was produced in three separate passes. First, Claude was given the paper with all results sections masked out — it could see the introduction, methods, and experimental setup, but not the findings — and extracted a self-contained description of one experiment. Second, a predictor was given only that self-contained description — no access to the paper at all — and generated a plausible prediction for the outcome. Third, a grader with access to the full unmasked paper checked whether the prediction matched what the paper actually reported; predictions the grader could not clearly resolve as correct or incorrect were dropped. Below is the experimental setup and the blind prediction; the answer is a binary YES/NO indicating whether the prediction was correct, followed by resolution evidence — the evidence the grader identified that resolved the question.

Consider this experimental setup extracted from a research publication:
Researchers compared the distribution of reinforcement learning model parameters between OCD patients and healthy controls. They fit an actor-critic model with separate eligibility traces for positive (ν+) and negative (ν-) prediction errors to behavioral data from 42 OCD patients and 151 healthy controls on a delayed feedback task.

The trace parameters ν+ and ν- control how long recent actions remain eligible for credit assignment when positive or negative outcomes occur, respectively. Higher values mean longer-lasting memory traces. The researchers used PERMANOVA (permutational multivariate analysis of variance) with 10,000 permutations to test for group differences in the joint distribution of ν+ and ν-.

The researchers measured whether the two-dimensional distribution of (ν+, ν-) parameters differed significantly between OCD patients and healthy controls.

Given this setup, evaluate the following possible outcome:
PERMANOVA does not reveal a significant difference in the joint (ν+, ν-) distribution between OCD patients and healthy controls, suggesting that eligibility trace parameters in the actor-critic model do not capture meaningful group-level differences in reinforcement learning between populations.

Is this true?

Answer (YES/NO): NO